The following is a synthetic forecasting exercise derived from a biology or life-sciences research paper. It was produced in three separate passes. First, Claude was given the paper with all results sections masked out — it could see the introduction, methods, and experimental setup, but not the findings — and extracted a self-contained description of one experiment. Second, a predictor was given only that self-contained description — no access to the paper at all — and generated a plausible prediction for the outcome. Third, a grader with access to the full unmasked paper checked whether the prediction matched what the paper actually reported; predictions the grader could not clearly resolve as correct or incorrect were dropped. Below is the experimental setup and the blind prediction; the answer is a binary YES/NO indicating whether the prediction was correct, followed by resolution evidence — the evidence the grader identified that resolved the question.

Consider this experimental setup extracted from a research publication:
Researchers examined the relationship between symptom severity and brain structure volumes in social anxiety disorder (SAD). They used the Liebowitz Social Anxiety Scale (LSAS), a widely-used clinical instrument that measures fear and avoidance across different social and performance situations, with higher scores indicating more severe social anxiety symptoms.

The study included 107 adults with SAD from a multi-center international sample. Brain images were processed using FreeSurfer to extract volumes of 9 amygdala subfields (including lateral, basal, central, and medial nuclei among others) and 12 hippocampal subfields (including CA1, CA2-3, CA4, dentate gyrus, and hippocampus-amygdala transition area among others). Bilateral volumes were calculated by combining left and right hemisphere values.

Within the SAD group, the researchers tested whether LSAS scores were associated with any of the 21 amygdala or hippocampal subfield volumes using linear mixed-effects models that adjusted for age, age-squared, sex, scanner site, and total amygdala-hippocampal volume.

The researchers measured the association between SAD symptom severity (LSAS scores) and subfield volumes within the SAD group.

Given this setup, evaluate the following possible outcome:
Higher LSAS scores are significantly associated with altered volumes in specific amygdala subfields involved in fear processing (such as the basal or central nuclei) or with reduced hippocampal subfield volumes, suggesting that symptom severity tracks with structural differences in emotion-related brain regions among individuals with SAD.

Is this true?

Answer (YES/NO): NO